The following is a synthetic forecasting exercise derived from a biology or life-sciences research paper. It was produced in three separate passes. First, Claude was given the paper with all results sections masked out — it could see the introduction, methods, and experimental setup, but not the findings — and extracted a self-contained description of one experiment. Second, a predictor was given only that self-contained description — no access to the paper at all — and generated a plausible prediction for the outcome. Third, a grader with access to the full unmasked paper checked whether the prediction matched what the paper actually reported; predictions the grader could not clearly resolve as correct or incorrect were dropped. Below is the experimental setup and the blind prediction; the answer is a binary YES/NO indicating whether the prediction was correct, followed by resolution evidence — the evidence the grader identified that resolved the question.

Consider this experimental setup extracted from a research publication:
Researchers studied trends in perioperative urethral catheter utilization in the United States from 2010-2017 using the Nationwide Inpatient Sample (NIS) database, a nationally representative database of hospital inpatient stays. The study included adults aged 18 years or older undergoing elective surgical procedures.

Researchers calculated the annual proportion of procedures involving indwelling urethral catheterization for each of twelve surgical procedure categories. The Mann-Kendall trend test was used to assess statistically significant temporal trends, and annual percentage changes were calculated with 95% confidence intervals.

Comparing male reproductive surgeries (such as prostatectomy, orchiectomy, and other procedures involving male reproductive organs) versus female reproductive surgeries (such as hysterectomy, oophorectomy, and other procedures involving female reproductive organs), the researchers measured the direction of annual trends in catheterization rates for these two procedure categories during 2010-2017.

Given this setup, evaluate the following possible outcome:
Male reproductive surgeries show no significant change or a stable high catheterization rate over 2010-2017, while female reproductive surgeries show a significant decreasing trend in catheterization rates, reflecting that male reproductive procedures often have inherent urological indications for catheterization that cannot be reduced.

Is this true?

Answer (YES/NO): NO